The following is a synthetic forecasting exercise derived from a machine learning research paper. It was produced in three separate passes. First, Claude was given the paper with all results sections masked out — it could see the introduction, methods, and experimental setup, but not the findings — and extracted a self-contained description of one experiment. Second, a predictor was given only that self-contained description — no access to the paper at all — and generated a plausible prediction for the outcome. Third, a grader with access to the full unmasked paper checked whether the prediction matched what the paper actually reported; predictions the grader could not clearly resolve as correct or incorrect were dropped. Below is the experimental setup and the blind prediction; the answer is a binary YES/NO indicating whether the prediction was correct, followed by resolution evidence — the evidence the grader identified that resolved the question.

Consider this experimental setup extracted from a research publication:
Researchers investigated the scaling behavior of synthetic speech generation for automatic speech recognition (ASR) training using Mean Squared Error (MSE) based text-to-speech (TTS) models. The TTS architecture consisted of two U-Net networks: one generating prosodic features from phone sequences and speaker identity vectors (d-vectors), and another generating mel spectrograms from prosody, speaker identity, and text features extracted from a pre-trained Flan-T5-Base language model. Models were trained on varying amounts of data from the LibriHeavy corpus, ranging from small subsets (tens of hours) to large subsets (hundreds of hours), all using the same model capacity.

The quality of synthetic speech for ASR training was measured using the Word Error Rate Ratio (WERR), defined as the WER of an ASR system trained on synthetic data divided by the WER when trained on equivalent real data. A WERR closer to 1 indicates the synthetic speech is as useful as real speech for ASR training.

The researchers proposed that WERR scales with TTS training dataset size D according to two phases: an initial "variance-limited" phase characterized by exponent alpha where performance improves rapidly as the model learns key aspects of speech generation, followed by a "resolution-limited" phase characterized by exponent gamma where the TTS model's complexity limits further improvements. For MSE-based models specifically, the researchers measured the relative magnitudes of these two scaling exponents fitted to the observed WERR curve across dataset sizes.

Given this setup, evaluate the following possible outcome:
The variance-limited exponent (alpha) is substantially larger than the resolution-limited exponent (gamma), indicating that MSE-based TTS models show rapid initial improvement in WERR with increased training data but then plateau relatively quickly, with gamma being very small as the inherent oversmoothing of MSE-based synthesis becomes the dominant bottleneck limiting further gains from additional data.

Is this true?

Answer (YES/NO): YES